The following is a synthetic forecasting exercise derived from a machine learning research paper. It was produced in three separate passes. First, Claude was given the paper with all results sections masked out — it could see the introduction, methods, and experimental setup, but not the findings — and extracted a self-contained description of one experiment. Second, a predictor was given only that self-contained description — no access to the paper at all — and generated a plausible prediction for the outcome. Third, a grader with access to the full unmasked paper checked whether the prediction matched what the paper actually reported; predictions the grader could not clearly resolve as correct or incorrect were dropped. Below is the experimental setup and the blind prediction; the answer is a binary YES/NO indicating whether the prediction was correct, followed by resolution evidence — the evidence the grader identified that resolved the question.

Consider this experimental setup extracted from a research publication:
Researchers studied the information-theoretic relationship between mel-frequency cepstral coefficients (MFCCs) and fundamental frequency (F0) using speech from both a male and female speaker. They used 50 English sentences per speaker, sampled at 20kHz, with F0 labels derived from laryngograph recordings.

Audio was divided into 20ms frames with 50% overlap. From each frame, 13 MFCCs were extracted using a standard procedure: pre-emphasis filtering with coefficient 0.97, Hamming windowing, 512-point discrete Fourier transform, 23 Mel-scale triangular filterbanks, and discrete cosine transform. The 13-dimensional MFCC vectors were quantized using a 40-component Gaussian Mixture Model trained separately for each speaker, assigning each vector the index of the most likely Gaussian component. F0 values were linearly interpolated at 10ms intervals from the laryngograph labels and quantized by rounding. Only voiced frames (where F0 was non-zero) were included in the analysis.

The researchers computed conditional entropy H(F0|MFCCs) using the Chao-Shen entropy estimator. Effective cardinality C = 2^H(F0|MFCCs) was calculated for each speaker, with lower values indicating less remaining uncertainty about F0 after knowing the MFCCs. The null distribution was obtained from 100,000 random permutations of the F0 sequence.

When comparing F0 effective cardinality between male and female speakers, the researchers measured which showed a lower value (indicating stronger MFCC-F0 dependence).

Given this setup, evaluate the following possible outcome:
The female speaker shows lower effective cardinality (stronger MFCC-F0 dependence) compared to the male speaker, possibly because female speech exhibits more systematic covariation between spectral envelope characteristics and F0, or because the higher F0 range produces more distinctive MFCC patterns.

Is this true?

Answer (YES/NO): NO